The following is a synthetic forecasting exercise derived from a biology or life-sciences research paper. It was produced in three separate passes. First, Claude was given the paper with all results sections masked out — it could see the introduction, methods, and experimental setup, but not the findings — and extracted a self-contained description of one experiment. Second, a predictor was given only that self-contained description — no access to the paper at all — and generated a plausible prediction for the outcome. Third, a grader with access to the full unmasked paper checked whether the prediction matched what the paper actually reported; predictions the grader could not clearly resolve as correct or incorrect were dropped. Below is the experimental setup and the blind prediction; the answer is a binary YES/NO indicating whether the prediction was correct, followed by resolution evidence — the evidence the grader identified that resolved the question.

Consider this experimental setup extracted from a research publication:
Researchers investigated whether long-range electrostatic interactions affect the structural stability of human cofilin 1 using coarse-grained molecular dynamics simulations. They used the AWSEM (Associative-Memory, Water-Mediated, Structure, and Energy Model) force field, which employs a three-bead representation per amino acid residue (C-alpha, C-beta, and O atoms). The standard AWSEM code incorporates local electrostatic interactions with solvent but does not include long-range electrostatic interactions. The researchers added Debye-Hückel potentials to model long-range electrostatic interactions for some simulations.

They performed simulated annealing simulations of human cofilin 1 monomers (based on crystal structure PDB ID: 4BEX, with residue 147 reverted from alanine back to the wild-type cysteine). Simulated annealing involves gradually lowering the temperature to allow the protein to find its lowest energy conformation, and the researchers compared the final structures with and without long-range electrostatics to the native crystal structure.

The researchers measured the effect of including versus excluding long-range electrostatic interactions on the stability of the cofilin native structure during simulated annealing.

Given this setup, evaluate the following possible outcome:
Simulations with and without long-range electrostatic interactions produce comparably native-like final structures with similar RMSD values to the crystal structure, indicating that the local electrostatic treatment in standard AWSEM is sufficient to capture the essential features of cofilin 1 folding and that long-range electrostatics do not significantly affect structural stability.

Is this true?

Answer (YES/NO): YES